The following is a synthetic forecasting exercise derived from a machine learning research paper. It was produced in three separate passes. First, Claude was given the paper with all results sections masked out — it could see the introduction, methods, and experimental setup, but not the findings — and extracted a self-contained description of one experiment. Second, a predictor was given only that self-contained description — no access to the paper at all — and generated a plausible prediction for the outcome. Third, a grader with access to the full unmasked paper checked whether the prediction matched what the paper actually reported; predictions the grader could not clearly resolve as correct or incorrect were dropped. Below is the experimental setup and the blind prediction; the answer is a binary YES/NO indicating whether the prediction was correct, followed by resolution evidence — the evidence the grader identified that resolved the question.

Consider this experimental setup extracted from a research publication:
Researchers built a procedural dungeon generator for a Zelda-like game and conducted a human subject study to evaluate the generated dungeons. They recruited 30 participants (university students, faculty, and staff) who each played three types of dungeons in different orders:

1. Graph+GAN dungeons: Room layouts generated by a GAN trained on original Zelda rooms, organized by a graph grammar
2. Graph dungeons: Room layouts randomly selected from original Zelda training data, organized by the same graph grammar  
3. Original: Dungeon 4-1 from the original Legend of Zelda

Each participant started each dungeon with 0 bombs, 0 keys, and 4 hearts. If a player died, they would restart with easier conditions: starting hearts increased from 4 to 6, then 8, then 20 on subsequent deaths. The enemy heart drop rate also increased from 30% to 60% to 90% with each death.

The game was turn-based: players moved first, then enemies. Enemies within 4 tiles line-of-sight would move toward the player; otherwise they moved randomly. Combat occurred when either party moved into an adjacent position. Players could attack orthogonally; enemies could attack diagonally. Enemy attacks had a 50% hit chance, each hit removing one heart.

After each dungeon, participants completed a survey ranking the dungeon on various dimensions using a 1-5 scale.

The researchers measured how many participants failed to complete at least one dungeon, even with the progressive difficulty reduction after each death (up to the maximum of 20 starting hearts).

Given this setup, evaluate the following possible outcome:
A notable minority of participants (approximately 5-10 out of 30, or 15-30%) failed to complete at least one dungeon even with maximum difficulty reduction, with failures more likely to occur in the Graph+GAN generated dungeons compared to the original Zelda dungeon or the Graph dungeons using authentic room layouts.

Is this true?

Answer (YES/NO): NO